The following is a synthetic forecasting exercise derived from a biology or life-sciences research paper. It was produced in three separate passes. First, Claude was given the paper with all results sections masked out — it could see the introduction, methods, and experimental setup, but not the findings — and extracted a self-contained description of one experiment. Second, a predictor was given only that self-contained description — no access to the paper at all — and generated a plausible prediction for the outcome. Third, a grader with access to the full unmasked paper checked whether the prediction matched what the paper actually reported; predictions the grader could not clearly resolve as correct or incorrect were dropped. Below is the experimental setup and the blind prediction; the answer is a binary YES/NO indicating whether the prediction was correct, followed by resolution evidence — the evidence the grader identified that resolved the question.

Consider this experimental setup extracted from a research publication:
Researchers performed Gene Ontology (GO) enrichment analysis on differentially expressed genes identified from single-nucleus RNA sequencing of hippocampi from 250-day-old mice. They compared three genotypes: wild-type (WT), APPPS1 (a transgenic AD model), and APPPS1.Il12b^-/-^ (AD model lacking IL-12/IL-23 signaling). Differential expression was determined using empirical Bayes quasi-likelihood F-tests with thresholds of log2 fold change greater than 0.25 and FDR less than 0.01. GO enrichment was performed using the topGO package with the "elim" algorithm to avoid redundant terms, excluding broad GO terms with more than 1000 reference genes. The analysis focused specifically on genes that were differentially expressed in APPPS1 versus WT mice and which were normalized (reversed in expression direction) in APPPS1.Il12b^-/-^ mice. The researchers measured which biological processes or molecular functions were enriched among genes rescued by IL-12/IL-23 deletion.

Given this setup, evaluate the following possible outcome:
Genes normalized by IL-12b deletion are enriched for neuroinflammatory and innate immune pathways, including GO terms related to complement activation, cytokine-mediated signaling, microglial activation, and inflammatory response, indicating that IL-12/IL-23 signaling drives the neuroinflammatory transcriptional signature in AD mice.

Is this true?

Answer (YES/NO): NO